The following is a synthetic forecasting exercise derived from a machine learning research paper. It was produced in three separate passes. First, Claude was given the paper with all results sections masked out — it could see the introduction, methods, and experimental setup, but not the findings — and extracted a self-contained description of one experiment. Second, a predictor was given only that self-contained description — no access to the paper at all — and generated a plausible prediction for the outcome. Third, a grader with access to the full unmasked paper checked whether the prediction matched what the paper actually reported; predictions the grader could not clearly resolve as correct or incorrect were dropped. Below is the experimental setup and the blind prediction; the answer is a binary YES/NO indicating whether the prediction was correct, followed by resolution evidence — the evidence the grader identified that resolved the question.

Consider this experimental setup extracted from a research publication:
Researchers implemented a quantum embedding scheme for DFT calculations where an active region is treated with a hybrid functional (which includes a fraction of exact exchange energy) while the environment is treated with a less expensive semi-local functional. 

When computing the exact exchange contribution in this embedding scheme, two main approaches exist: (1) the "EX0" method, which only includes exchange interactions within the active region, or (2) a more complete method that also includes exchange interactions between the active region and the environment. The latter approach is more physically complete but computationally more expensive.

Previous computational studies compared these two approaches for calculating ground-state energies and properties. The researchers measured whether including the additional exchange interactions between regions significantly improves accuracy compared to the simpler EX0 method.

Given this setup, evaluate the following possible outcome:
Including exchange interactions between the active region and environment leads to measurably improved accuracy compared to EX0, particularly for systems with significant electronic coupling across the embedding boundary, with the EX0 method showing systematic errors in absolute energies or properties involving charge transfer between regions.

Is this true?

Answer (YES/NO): NO